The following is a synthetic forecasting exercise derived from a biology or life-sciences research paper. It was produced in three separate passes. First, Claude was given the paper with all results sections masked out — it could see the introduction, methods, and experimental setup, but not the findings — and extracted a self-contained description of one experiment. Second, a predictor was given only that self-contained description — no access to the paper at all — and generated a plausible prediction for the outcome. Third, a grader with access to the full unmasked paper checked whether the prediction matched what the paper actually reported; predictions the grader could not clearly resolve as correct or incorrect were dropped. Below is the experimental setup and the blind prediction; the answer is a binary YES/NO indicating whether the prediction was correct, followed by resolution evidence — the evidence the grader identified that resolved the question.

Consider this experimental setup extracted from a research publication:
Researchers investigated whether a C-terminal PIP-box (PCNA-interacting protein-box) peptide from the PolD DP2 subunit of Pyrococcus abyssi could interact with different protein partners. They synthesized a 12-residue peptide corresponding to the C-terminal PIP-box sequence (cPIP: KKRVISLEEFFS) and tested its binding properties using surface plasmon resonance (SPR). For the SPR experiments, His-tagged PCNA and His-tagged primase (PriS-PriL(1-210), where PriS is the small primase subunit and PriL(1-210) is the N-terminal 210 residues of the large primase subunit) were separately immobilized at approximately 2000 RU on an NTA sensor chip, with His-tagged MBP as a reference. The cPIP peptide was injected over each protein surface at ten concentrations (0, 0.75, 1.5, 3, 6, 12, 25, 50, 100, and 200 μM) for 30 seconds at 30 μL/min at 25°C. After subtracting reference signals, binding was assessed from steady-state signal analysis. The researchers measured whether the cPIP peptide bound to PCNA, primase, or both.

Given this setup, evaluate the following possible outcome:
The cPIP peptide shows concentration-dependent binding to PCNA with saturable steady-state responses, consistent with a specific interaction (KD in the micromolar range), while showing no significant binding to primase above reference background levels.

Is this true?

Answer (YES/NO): NO